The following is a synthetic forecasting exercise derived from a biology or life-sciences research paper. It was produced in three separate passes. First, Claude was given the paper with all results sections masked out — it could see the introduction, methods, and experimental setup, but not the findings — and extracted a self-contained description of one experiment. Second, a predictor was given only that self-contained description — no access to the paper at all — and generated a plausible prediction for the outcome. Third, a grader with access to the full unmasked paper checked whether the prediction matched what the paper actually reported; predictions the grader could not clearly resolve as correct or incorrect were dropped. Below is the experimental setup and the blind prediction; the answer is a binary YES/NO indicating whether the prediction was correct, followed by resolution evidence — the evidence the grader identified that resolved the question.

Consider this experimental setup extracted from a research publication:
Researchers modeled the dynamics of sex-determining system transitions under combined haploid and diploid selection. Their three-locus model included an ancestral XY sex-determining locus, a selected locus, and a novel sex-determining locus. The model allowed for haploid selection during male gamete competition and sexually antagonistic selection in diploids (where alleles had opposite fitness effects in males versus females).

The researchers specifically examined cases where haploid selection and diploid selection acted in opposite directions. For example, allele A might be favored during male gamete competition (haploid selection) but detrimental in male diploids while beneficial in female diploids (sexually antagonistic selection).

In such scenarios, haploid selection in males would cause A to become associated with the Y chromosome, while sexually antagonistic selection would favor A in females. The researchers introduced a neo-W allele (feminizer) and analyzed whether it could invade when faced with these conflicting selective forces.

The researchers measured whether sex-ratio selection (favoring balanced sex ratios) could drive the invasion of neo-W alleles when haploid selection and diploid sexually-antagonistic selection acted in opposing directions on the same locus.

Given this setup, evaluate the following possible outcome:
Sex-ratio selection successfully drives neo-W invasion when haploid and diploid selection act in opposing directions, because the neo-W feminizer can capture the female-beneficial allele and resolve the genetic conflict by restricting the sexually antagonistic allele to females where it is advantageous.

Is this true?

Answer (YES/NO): NO